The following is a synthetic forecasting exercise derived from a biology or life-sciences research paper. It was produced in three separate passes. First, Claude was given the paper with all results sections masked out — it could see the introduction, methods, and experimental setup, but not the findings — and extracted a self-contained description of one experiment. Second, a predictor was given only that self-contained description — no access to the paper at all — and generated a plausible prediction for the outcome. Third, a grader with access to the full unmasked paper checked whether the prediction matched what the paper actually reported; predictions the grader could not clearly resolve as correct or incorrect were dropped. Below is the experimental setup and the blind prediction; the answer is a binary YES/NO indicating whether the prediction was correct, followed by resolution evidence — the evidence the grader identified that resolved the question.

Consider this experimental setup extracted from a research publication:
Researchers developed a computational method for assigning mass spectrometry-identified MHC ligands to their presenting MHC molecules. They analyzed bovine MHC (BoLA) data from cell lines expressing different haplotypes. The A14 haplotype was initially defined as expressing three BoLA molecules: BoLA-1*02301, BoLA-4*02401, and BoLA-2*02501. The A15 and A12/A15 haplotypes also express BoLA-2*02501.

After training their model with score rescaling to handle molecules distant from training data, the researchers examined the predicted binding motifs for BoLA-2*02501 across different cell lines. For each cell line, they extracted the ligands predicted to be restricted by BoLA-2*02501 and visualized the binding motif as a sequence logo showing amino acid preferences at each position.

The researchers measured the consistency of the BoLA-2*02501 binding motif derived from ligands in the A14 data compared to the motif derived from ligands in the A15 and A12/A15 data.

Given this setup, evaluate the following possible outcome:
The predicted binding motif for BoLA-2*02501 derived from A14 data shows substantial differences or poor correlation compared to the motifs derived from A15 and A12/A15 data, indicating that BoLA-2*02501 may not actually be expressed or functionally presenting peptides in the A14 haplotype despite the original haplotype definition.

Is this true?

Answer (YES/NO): NO